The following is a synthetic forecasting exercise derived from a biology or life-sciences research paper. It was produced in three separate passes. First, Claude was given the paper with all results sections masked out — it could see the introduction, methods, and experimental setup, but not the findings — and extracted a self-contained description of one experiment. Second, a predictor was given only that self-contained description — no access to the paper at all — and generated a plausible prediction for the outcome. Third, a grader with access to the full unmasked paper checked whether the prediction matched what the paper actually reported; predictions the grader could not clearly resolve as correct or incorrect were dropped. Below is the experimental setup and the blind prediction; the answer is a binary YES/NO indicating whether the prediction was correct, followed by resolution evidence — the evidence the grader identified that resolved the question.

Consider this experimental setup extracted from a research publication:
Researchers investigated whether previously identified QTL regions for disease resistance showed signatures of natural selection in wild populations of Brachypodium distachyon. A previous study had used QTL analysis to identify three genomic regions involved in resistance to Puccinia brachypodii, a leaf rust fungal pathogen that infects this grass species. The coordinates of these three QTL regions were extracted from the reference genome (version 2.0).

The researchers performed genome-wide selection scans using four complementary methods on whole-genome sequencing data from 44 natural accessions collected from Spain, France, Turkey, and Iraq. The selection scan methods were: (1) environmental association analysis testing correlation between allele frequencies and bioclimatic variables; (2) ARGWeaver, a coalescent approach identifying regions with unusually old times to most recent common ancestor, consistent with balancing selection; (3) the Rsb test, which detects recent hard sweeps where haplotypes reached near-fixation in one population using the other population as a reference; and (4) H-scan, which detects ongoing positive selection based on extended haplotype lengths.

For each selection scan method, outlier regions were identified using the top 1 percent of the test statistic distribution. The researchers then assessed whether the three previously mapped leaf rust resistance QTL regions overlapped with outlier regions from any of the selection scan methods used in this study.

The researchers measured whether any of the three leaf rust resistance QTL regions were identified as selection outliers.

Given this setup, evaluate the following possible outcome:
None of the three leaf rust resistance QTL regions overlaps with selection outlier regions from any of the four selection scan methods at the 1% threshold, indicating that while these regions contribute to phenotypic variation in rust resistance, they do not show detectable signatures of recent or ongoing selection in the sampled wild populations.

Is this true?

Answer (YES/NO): NO